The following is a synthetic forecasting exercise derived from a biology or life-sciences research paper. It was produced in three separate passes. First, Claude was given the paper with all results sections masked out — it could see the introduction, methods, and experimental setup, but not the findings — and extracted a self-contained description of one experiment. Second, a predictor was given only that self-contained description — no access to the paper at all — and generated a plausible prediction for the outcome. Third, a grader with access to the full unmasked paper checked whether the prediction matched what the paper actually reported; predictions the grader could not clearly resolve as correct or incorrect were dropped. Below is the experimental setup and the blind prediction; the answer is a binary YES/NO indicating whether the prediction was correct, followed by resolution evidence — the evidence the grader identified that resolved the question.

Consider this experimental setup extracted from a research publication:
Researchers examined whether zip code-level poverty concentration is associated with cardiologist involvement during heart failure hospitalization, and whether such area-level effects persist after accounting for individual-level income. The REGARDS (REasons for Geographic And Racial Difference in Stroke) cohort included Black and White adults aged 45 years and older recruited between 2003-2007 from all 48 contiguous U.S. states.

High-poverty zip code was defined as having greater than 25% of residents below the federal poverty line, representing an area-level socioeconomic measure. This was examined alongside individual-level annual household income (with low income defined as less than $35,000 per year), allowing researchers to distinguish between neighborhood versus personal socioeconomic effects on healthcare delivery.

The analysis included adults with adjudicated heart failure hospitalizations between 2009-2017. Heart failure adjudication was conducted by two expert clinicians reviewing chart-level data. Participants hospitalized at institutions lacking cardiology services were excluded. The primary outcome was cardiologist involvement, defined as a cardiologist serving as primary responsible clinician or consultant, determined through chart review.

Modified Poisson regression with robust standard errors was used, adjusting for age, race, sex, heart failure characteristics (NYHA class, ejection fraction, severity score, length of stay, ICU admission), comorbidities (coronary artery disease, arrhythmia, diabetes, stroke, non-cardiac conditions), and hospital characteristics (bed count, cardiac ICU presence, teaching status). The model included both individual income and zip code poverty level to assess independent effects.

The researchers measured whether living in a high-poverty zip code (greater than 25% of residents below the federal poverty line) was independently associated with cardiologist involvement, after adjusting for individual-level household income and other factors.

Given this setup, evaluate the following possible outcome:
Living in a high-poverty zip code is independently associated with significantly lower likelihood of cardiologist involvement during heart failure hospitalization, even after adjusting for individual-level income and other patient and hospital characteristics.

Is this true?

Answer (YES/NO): NO